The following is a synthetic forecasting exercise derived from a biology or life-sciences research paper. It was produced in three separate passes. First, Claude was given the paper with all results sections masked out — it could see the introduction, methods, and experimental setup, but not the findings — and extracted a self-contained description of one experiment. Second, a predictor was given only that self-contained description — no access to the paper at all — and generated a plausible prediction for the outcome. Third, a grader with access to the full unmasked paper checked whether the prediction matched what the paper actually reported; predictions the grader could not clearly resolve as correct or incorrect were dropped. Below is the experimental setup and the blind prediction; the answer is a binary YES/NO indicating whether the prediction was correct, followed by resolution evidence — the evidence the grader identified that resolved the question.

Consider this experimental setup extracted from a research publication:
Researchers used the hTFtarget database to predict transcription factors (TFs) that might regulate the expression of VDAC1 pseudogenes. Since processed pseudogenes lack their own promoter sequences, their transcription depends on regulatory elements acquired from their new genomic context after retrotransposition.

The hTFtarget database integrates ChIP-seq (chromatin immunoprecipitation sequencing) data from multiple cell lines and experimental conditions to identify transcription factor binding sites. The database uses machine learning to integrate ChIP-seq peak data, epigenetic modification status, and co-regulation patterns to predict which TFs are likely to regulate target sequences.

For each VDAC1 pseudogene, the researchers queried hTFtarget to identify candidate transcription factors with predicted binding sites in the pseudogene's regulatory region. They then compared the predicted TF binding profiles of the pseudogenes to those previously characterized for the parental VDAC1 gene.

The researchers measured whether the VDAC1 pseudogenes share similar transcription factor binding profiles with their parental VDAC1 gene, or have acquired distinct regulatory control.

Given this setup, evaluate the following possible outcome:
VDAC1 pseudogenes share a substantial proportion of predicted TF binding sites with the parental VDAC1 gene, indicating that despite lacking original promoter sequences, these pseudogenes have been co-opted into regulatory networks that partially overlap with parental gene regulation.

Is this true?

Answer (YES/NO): YES